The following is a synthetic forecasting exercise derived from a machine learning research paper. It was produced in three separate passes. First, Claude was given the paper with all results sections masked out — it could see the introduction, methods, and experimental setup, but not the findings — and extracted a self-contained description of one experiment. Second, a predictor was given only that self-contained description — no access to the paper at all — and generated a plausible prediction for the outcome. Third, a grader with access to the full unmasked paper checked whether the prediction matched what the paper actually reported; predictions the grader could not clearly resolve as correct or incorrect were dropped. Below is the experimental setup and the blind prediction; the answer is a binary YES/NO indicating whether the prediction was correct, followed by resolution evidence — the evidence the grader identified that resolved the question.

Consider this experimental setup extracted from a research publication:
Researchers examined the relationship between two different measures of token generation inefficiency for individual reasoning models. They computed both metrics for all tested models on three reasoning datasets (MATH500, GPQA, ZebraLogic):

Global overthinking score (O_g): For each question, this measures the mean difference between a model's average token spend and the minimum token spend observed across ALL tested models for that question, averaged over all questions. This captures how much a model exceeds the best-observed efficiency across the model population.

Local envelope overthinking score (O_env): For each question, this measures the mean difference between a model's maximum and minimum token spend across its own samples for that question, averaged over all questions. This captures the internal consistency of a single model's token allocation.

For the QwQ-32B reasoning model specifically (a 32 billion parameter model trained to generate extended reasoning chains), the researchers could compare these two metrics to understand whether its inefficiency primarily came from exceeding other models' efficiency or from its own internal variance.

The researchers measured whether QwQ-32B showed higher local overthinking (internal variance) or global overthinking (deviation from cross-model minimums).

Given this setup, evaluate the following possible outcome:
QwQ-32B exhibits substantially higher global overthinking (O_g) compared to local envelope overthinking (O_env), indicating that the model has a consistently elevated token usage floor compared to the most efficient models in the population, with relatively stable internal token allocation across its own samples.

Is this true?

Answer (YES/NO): NO